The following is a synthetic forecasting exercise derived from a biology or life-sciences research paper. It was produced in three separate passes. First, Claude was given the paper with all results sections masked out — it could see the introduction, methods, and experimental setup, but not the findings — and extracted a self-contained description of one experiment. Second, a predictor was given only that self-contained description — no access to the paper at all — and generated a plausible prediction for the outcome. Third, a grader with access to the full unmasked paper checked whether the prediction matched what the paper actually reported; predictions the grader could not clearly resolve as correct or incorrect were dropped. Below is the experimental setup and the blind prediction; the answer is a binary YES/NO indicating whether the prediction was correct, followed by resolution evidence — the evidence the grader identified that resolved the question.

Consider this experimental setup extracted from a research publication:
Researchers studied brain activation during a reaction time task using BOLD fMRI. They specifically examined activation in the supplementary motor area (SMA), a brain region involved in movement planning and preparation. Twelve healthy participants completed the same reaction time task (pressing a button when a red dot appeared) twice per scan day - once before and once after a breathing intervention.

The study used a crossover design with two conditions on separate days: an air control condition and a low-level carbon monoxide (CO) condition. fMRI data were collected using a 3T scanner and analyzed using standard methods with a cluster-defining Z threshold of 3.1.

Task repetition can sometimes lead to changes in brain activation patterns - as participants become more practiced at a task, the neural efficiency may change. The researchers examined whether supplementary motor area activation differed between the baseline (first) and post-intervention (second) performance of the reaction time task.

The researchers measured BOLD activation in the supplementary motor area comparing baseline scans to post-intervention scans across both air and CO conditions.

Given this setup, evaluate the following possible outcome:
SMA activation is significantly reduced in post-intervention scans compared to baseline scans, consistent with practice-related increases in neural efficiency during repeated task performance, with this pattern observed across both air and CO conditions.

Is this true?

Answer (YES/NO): NO